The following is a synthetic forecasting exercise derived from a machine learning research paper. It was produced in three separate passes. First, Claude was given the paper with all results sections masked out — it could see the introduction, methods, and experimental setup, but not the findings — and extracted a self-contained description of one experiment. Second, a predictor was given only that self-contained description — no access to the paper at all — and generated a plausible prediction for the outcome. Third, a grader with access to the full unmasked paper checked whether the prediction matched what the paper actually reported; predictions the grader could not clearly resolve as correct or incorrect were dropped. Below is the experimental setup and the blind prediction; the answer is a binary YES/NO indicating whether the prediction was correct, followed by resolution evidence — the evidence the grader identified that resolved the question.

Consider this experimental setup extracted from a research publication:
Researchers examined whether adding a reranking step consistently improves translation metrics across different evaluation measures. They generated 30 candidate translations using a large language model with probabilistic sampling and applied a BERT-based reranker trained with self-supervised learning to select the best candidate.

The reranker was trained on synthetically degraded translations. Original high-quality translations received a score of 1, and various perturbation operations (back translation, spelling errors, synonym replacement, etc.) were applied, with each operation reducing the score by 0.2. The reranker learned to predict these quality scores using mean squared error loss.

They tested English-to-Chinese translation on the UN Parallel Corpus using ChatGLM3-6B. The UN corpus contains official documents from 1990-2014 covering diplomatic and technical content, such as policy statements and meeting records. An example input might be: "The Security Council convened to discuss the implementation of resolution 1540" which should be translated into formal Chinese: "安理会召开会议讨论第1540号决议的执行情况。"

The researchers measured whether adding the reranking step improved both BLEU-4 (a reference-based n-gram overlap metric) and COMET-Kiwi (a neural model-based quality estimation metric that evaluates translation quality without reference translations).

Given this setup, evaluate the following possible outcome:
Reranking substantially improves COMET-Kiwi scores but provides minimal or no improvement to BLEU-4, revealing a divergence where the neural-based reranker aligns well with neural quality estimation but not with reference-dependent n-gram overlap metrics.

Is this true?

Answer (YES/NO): NO